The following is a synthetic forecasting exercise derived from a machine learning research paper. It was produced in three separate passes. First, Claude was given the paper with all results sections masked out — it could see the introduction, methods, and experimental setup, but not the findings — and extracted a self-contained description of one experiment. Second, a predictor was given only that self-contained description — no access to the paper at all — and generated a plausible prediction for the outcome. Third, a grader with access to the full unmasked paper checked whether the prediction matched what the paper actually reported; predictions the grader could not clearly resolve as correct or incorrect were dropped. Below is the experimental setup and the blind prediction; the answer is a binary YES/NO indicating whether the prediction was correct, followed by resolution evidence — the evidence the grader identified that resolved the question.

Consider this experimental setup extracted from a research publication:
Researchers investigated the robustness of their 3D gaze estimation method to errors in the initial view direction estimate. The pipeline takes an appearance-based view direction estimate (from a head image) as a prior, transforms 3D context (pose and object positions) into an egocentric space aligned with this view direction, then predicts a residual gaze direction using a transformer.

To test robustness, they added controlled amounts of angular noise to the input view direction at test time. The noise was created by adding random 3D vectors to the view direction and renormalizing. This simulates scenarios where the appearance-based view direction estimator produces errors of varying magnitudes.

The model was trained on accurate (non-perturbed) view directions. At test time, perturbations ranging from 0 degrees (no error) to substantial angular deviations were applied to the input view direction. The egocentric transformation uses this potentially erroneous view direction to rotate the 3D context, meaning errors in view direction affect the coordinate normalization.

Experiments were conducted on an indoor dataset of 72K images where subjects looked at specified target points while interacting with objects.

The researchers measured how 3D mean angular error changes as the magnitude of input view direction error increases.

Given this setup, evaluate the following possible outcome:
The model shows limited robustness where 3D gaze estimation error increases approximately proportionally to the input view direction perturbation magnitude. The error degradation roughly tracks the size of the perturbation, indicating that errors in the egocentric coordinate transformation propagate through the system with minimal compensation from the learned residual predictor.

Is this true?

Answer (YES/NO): NO